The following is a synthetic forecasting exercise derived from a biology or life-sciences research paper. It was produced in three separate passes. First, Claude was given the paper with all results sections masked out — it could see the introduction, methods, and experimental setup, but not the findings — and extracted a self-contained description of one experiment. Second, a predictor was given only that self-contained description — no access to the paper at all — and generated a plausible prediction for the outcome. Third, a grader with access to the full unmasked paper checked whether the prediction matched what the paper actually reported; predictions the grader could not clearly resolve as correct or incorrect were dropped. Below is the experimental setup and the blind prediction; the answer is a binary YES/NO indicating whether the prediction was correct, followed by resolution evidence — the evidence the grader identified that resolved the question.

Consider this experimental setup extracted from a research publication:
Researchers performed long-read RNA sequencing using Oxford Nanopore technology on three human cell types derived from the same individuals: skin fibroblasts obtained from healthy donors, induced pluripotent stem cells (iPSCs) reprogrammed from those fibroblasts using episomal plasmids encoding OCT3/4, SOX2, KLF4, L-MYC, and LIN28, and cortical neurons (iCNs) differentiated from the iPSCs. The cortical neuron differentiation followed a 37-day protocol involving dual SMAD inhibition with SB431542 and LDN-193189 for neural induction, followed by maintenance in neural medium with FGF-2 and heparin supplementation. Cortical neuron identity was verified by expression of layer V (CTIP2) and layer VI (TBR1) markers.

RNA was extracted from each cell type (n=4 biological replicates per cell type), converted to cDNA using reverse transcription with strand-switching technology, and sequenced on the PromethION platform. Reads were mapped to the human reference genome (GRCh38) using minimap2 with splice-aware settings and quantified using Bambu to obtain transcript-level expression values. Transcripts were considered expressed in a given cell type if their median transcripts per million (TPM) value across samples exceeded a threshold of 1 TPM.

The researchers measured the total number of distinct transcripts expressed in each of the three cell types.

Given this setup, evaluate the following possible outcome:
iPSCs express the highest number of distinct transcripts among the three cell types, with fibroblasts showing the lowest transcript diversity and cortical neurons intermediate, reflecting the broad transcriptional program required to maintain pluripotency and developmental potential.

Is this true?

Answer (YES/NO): NO